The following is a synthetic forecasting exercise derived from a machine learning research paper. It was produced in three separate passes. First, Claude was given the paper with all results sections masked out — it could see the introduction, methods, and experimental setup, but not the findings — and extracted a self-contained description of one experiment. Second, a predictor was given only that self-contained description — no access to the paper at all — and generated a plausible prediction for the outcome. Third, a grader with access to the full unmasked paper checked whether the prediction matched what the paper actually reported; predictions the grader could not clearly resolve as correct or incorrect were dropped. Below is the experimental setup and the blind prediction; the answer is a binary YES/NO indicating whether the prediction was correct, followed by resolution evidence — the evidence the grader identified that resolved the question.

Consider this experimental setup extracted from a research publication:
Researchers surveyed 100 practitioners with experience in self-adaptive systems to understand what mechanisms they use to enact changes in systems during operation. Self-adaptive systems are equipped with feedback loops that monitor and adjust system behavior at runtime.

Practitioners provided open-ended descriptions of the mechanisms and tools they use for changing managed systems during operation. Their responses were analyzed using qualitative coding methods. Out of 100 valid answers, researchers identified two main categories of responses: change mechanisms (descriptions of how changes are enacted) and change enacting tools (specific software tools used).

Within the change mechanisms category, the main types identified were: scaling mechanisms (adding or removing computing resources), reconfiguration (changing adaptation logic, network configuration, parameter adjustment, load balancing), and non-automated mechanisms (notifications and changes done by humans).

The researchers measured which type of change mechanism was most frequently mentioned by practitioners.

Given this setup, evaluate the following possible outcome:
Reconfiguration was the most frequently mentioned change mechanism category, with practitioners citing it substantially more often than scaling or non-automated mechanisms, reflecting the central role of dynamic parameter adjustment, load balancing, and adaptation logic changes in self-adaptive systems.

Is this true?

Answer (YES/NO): NO